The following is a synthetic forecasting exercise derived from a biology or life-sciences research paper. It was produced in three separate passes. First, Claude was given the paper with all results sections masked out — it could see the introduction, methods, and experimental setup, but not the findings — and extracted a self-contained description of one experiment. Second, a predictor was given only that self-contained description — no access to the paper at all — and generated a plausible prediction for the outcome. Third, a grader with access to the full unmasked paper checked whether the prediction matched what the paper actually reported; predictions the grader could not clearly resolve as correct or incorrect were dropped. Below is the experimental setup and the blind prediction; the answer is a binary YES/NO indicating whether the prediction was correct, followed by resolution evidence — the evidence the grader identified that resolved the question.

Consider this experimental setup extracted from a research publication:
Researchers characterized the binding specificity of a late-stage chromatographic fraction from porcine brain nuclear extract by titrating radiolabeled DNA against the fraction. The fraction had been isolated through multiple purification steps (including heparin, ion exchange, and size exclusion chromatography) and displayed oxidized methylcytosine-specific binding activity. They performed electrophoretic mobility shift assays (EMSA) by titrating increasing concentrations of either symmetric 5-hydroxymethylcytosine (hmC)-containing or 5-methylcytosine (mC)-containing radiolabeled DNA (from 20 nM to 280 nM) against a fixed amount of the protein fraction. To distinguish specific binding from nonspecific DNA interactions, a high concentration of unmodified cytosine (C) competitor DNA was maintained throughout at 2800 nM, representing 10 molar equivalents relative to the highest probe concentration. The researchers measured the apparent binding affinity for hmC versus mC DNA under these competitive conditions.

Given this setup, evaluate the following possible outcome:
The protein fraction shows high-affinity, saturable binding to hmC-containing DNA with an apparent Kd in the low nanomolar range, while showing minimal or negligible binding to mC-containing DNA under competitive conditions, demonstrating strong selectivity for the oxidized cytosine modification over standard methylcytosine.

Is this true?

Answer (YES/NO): NO